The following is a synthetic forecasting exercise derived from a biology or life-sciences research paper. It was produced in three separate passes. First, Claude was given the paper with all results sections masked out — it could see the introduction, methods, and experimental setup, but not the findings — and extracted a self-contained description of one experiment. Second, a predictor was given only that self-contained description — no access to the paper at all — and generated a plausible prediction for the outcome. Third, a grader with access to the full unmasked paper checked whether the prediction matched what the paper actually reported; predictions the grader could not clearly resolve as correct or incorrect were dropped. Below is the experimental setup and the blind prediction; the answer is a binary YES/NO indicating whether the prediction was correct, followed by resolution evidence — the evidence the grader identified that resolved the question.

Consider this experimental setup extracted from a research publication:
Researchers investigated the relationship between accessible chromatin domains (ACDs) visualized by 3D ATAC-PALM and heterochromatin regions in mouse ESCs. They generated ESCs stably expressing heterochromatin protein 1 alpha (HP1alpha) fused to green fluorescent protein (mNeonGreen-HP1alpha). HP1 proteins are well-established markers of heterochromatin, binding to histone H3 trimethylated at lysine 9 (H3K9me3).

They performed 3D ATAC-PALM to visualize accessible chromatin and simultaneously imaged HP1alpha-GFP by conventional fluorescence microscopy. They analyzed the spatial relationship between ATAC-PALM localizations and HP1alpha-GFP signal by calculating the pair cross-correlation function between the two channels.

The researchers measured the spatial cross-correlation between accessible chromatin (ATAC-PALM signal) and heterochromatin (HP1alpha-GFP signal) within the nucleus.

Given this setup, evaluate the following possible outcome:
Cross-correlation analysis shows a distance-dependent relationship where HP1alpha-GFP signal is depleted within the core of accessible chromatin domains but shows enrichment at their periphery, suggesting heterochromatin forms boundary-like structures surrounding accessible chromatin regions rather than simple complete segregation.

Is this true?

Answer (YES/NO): NO